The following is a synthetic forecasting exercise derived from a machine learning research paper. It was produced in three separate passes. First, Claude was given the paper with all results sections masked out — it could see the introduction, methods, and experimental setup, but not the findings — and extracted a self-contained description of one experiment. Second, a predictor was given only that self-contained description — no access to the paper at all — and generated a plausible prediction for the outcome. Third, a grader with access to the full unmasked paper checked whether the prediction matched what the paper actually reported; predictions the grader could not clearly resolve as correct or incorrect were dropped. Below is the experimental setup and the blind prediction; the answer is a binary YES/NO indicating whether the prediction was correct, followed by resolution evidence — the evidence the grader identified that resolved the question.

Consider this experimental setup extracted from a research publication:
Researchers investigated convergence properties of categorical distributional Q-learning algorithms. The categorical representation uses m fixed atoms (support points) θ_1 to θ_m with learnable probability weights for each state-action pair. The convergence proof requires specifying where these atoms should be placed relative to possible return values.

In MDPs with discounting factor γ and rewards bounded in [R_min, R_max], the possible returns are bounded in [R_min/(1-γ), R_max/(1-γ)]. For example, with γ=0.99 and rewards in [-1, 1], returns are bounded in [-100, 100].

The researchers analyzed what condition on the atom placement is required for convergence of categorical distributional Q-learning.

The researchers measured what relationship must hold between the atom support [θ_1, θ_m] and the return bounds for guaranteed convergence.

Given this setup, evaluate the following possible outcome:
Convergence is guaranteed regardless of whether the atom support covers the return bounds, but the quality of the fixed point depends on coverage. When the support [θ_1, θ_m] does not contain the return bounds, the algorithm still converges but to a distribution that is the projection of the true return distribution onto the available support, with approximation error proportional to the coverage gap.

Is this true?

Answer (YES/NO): NO